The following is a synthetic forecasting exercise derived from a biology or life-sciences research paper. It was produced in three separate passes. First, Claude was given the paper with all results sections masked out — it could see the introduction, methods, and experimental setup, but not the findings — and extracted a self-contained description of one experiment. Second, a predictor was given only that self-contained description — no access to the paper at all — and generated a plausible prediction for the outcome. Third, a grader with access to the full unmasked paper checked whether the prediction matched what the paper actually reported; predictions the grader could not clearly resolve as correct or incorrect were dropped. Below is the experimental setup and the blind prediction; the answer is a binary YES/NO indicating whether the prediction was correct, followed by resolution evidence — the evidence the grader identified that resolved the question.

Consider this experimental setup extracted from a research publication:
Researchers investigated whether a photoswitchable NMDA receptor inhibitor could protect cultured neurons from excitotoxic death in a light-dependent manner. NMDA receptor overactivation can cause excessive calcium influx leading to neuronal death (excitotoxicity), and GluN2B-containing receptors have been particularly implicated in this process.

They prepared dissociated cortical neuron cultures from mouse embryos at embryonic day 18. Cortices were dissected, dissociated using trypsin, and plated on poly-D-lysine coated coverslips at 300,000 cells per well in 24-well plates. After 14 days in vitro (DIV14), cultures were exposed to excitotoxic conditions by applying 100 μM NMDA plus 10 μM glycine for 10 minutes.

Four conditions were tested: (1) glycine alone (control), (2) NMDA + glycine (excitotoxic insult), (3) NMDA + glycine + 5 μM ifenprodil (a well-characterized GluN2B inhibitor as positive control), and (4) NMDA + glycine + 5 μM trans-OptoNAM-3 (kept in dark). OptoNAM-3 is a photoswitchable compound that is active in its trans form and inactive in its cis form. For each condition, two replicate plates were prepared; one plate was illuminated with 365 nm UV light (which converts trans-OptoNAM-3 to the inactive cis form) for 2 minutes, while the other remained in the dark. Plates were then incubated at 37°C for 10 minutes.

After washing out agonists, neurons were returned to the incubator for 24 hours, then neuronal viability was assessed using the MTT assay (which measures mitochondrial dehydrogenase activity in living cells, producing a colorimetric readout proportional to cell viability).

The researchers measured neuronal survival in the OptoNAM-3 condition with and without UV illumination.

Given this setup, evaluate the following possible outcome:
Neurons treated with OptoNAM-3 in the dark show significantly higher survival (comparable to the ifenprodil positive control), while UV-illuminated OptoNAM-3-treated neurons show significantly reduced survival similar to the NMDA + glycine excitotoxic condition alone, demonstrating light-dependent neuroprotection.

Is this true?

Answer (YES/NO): NO